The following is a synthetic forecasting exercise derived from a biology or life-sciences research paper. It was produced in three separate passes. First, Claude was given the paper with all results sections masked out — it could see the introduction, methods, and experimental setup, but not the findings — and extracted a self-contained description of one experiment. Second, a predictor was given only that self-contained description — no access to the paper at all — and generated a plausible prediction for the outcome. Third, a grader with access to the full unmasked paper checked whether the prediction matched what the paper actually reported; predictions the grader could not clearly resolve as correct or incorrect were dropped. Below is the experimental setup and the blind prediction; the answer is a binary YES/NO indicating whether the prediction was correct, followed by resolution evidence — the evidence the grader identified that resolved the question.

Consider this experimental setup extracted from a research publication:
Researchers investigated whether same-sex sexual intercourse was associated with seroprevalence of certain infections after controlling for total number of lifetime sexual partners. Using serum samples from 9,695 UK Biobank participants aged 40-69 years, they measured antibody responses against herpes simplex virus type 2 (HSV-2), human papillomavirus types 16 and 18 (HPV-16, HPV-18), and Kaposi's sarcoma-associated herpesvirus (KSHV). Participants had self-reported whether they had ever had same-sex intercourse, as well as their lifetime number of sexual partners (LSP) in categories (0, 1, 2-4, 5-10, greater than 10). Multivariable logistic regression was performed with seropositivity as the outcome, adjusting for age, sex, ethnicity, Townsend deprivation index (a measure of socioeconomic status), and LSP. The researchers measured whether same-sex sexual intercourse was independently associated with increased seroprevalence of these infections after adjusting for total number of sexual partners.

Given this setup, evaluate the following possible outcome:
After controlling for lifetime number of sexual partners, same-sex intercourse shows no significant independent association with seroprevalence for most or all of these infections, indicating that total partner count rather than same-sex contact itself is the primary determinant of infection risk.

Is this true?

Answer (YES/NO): YES